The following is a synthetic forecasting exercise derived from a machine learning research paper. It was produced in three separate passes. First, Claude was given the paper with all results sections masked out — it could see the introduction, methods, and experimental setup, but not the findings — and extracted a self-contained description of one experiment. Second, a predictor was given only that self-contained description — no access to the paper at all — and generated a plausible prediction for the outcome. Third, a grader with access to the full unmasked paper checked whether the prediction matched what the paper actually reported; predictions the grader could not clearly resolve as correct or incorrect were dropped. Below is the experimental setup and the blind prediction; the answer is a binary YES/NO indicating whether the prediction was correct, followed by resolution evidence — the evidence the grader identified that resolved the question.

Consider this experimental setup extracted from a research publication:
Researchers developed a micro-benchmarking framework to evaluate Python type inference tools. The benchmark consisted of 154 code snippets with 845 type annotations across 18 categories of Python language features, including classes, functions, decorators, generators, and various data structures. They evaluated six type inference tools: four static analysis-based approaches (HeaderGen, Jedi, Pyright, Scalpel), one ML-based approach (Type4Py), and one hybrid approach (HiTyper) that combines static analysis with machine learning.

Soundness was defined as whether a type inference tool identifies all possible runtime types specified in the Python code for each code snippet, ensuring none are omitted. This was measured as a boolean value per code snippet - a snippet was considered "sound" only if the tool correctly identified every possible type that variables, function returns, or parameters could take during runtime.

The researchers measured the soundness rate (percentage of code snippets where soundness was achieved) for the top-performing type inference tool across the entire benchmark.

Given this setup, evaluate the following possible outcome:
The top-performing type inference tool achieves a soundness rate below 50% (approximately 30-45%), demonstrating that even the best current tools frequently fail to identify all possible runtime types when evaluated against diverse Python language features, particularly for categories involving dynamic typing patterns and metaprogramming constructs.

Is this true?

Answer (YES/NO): YES